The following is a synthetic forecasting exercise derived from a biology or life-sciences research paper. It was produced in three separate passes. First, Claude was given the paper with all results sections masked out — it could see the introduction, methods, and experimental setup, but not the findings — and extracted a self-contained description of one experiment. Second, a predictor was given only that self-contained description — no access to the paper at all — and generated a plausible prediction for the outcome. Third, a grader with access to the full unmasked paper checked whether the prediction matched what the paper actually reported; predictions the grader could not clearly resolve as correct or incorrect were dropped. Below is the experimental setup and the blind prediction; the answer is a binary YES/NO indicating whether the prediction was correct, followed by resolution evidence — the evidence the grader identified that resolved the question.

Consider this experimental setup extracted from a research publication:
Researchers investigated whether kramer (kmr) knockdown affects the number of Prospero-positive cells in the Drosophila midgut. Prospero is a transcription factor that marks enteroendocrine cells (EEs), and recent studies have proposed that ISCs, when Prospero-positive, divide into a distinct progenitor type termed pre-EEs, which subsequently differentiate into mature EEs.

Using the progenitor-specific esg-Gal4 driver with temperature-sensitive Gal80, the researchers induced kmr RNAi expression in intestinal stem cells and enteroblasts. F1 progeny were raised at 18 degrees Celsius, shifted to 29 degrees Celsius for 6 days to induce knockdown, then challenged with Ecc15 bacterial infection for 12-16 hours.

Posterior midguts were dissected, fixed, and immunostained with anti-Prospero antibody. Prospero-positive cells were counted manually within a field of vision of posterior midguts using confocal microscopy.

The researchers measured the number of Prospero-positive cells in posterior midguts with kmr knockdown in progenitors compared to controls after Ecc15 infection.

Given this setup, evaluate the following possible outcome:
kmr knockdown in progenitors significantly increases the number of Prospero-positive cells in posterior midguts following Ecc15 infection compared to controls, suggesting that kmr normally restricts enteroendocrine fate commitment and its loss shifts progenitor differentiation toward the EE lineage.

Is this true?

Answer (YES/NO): NO